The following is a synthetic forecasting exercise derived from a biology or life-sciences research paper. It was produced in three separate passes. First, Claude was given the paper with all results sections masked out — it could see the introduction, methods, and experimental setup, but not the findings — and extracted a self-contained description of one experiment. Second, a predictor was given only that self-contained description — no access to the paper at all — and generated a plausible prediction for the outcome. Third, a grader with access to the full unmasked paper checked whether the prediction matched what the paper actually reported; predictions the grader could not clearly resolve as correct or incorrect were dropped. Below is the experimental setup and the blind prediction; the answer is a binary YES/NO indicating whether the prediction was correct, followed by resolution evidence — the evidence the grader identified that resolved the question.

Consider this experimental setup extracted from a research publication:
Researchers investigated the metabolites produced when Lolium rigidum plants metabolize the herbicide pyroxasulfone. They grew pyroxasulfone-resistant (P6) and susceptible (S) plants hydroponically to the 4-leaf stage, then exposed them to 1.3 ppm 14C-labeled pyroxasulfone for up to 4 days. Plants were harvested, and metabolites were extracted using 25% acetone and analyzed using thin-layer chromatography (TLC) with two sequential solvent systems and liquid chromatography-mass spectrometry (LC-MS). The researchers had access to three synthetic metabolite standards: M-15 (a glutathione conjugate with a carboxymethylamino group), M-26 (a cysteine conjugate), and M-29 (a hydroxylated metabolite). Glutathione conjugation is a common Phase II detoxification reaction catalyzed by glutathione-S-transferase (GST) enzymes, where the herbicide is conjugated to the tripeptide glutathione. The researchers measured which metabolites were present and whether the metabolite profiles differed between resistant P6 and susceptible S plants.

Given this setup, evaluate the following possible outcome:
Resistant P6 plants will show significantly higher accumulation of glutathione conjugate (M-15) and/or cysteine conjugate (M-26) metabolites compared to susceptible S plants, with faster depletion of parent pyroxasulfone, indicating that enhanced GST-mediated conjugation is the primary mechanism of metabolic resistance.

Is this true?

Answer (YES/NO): YES